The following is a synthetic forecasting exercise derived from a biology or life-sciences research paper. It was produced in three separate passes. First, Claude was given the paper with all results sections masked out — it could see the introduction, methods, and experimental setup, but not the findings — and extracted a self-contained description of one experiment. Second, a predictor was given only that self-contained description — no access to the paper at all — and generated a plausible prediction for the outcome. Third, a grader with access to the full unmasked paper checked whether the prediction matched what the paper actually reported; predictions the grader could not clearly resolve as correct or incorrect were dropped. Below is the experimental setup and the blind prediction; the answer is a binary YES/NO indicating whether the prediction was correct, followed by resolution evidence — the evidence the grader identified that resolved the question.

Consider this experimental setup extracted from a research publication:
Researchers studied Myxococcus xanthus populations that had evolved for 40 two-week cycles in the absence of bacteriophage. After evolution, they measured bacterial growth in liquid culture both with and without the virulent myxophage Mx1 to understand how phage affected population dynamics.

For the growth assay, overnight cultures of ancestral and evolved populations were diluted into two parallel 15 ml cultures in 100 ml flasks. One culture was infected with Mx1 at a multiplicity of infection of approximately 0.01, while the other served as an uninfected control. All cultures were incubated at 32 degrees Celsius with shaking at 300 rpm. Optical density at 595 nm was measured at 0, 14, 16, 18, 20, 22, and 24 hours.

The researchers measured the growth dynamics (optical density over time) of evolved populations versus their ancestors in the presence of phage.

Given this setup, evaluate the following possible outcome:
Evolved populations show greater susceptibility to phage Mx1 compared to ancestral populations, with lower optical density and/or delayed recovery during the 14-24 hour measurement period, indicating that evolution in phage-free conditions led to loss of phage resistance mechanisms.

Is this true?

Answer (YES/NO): NO